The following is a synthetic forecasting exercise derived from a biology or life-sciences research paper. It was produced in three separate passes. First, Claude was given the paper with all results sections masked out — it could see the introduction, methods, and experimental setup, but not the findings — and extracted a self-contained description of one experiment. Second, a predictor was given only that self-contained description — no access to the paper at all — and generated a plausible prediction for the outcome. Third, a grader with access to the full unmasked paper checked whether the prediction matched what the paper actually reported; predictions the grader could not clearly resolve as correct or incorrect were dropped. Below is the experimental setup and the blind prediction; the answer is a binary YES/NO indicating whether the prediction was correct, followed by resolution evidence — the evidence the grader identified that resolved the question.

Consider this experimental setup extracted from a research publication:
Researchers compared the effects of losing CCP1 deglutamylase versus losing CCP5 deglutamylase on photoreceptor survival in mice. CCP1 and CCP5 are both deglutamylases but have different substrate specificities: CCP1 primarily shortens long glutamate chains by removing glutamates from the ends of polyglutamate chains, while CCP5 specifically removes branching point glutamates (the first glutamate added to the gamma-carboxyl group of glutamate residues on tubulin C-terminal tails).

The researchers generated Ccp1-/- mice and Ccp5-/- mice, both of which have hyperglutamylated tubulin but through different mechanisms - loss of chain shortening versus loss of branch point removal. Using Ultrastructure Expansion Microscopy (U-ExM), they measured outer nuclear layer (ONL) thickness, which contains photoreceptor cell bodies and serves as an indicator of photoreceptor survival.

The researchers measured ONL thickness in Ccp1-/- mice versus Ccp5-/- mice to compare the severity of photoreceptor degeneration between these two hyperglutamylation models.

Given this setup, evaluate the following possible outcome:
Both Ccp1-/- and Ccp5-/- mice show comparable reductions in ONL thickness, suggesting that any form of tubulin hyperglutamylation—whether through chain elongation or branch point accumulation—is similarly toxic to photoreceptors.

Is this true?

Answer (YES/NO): NO